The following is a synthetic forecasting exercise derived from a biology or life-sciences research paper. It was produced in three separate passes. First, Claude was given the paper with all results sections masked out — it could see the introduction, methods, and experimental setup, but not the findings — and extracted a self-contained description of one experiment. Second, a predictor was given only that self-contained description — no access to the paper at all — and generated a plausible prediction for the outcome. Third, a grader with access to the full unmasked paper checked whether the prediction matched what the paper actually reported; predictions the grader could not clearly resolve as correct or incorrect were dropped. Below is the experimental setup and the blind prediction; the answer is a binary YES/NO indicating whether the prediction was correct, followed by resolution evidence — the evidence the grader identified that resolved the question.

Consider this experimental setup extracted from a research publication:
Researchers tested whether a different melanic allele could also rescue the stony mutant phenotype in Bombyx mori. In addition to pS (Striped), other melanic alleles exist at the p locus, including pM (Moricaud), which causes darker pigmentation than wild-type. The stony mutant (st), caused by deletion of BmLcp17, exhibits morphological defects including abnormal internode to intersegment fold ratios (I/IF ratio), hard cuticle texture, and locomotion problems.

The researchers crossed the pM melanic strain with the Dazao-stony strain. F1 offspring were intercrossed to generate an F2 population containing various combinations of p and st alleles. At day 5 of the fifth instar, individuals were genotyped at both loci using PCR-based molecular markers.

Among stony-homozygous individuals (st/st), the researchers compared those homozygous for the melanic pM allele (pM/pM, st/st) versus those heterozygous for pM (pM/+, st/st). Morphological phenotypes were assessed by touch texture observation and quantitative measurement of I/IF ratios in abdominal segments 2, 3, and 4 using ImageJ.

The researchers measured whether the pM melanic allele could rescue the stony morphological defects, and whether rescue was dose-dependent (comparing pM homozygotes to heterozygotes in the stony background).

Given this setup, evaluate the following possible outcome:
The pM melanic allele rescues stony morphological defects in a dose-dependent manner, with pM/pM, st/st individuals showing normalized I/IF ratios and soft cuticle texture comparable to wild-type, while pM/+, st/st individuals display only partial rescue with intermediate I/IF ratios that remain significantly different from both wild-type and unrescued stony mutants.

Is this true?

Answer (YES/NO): NO